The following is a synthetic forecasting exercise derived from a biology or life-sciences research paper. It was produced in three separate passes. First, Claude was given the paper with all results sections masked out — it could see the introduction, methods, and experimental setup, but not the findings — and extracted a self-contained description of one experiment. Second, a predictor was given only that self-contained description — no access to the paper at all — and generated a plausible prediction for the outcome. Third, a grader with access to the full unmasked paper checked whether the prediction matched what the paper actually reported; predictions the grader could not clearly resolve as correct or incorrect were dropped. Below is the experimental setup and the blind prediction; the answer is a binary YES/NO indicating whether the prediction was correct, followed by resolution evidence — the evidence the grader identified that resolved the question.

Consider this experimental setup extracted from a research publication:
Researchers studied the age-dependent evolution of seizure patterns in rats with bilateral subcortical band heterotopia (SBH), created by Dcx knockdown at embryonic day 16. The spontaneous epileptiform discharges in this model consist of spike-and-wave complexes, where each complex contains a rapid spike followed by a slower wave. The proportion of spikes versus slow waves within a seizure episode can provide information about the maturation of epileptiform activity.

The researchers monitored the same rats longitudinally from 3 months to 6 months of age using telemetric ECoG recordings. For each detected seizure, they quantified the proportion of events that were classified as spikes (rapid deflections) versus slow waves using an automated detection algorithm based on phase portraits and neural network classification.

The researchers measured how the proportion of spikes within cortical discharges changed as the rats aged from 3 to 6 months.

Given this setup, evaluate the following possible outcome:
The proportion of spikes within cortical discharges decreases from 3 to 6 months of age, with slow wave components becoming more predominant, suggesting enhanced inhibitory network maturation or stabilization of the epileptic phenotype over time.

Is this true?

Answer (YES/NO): YES